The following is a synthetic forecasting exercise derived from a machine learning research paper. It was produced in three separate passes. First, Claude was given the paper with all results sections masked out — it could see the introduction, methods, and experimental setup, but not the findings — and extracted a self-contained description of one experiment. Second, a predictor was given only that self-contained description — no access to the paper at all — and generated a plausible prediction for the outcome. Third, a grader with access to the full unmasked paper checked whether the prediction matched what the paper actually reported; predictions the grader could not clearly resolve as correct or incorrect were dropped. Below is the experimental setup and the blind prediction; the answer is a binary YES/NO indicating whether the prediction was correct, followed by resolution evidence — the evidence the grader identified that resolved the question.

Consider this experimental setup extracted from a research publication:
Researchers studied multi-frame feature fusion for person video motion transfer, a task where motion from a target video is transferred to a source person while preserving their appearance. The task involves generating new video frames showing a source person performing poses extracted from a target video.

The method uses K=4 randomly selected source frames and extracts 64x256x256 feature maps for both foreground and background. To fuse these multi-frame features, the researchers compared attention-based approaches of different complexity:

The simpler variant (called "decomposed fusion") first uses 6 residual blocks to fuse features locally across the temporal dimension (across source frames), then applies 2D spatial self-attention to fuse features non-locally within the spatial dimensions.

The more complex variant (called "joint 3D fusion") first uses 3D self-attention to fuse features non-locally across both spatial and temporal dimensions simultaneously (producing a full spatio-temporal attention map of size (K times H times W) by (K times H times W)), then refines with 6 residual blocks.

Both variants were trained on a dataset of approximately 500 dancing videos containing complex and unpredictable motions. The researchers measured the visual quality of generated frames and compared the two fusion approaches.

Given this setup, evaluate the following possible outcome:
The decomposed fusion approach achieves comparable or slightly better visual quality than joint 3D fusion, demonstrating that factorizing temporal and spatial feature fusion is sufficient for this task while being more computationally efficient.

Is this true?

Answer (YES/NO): YES